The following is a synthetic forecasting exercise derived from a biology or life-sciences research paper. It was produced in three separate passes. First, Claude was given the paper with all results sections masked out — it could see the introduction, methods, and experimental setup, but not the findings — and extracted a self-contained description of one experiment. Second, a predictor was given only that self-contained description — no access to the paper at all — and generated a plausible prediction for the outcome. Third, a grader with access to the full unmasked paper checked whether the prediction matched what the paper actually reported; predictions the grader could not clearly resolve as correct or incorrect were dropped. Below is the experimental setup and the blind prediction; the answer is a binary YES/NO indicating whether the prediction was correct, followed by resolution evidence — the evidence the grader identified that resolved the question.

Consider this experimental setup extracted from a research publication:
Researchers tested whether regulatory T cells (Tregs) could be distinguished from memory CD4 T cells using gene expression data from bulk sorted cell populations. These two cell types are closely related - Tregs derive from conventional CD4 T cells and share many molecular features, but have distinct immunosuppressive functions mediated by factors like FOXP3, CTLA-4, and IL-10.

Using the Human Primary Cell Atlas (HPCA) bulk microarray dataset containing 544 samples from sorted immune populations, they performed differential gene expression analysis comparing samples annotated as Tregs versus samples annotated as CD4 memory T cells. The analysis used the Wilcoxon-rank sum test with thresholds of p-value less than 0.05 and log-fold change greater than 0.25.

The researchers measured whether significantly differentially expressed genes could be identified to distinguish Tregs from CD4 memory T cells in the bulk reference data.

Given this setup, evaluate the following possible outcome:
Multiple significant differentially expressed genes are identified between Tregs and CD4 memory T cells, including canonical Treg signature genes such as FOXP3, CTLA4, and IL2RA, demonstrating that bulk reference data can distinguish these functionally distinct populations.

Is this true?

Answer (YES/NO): NO